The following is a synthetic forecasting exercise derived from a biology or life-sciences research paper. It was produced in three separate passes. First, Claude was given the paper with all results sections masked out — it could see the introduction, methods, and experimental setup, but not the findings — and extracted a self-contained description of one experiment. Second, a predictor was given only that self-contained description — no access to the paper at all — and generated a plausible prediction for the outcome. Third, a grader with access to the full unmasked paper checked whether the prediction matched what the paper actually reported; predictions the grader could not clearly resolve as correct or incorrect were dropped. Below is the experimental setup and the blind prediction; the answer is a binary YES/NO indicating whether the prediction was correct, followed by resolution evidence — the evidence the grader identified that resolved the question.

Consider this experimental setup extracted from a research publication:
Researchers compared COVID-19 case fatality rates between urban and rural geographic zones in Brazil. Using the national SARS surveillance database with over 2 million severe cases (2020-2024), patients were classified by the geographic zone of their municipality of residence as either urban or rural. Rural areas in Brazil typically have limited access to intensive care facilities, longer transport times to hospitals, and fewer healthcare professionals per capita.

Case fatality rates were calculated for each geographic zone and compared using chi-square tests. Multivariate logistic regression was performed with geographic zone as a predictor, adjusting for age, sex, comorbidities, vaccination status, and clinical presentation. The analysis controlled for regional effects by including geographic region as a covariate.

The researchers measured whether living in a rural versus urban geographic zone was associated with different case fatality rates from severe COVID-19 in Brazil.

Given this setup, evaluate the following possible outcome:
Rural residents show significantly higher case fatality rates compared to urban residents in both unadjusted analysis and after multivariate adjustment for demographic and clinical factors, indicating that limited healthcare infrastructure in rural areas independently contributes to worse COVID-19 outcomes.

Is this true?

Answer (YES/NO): NO